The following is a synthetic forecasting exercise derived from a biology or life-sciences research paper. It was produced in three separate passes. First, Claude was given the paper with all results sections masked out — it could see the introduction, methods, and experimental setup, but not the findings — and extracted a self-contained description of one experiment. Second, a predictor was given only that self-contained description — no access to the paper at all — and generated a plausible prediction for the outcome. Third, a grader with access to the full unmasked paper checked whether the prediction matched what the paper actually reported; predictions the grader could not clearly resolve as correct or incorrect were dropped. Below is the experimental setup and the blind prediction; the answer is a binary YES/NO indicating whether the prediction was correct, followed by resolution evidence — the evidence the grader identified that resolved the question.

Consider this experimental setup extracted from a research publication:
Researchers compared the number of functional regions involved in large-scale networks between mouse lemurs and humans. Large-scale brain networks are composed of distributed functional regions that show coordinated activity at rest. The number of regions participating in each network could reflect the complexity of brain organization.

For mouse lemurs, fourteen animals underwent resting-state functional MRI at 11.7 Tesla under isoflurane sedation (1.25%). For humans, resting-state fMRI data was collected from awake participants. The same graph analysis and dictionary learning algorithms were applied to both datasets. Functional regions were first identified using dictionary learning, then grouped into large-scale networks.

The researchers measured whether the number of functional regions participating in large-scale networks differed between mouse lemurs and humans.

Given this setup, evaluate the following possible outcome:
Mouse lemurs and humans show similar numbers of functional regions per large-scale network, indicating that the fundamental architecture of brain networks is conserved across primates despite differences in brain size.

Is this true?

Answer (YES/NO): NO